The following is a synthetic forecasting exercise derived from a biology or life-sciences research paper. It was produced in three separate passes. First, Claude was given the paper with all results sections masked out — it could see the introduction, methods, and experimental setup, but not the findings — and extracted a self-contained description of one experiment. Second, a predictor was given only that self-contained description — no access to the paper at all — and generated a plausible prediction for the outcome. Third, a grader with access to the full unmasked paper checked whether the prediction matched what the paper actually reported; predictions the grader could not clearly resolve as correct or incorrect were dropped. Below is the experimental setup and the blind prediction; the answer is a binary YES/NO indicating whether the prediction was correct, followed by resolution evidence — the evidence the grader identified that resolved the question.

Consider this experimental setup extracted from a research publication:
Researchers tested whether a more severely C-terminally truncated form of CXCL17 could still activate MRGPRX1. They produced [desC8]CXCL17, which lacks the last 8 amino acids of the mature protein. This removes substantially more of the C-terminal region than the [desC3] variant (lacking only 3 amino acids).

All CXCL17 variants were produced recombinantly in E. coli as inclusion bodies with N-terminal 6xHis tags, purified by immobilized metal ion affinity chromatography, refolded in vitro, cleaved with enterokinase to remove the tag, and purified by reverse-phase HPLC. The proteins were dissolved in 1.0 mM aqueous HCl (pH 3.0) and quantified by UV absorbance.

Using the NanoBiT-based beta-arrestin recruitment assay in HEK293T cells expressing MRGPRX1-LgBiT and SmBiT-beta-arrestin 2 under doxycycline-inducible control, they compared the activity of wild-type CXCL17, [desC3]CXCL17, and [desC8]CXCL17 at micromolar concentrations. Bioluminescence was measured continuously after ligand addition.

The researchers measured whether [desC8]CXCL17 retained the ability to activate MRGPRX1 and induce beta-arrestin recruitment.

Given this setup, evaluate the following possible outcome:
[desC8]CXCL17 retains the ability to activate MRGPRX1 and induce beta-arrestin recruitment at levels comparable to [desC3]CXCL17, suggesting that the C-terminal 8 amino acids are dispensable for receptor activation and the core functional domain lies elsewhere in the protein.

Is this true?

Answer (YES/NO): YES